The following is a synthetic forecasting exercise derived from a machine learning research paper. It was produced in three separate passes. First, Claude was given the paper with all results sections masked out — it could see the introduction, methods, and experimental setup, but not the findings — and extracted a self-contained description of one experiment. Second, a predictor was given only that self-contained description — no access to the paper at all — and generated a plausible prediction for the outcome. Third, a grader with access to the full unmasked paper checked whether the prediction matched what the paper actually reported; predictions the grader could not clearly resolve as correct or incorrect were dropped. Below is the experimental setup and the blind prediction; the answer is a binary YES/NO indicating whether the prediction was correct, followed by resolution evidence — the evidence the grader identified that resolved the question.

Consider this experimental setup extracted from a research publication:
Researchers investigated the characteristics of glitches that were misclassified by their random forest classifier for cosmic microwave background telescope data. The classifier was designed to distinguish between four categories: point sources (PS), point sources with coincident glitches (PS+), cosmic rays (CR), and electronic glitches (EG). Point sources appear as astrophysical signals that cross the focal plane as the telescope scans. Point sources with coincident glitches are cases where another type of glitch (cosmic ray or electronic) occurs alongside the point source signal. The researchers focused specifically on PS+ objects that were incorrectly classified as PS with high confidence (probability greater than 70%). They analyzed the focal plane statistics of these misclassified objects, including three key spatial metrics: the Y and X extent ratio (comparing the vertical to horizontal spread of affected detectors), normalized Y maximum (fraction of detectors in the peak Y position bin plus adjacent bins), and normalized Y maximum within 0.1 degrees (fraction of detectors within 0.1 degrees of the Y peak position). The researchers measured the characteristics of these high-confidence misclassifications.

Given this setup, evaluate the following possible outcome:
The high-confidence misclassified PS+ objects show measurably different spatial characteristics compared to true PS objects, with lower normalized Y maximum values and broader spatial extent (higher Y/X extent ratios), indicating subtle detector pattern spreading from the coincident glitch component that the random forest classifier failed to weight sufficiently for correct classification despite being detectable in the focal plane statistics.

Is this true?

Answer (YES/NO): NO